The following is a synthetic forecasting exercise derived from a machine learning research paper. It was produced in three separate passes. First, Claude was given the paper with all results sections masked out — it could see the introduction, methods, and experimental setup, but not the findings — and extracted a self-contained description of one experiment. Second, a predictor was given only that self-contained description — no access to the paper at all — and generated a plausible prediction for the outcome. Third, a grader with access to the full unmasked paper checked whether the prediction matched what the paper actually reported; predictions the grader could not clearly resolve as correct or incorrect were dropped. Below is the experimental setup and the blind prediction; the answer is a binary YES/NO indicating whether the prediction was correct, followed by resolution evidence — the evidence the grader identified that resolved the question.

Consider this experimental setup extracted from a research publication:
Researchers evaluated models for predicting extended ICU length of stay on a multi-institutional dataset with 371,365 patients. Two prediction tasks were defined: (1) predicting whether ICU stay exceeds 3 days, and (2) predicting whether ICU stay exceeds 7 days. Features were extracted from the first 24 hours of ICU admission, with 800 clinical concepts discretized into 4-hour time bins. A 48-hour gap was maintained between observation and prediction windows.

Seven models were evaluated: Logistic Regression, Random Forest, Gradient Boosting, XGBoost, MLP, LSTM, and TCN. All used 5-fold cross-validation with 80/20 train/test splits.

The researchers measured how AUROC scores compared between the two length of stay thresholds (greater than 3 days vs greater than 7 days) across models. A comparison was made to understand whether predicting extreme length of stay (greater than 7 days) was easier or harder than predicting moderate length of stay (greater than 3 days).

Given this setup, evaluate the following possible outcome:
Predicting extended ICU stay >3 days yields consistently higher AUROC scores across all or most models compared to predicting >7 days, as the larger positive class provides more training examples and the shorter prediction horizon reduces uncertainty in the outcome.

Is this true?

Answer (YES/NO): NO